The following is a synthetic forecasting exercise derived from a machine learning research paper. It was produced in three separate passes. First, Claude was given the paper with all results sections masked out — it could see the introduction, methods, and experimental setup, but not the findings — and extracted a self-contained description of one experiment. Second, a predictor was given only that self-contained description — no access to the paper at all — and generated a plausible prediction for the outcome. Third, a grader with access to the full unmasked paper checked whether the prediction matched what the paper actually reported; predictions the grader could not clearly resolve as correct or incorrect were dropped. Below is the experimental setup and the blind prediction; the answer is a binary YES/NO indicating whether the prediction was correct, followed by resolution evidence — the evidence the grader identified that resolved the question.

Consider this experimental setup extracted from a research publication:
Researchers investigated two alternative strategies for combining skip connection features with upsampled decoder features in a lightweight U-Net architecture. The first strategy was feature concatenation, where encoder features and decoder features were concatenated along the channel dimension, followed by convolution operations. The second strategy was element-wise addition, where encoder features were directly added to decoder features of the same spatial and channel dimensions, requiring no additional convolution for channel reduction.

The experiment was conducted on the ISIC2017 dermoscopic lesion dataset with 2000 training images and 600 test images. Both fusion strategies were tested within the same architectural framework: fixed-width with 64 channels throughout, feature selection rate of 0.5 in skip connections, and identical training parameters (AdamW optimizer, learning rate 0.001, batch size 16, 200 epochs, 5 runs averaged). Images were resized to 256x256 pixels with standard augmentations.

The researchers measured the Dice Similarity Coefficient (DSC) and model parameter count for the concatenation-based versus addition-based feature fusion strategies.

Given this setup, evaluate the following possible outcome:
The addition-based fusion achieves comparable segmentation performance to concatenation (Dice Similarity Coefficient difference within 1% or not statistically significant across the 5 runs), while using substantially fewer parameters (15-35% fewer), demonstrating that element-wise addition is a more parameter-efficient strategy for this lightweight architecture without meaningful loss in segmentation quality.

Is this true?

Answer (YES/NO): NO